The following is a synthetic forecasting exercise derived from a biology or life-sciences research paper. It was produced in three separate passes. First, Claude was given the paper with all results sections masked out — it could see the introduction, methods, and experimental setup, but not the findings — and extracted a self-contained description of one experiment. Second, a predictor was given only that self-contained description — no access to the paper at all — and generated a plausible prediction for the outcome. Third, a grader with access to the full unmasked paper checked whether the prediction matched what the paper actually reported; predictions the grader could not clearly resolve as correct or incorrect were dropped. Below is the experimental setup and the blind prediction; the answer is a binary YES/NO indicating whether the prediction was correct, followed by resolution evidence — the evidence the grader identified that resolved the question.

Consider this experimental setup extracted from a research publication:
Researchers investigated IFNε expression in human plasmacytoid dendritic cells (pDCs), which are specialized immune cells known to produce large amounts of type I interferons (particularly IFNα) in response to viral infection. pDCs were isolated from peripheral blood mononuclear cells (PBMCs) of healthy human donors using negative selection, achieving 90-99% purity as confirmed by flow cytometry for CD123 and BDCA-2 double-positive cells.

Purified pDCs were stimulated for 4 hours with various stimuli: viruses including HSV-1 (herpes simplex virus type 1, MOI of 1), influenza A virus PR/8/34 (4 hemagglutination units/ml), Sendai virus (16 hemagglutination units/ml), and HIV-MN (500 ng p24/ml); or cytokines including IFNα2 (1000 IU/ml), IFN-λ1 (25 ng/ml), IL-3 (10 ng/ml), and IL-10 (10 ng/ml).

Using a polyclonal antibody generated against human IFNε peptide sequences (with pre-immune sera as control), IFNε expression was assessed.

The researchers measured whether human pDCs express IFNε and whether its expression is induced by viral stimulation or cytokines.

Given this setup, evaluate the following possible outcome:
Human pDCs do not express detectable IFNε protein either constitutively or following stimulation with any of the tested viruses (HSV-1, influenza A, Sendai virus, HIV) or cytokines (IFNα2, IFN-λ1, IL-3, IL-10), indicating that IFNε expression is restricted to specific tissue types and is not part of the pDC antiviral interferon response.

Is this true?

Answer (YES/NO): NO